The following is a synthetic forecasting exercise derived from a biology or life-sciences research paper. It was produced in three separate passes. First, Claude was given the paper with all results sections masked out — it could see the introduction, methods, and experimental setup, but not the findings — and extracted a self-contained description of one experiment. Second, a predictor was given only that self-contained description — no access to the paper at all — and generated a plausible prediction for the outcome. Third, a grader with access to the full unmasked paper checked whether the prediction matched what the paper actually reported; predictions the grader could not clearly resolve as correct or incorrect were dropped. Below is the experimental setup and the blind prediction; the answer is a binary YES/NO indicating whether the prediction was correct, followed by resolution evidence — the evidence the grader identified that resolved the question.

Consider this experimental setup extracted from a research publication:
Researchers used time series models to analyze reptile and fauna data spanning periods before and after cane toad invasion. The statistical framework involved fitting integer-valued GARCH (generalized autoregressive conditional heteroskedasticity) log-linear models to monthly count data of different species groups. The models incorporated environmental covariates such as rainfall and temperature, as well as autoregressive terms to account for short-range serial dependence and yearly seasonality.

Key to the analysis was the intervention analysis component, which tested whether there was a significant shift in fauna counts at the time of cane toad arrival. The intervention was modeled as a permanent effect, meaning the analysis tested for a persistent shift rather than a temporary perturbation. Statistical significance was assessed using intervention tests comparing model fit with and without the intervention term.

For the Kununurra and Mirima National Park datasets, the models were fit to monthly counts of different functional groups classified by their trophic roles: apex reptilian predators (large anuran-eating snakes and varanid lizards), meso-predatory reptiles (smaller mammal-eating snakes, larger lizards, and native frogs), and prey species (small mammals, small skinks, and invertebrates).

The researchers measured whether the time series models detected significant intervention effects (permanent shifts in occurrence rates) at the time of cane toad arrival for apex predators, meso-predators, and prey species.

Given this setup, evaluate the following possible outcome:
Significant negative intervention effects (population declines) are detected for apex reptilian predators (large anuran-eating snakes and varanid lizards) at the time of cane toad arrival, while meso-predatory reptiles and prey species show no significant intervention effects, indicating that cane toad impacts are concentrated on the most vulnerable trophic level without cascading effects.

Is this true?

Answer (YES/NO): NO